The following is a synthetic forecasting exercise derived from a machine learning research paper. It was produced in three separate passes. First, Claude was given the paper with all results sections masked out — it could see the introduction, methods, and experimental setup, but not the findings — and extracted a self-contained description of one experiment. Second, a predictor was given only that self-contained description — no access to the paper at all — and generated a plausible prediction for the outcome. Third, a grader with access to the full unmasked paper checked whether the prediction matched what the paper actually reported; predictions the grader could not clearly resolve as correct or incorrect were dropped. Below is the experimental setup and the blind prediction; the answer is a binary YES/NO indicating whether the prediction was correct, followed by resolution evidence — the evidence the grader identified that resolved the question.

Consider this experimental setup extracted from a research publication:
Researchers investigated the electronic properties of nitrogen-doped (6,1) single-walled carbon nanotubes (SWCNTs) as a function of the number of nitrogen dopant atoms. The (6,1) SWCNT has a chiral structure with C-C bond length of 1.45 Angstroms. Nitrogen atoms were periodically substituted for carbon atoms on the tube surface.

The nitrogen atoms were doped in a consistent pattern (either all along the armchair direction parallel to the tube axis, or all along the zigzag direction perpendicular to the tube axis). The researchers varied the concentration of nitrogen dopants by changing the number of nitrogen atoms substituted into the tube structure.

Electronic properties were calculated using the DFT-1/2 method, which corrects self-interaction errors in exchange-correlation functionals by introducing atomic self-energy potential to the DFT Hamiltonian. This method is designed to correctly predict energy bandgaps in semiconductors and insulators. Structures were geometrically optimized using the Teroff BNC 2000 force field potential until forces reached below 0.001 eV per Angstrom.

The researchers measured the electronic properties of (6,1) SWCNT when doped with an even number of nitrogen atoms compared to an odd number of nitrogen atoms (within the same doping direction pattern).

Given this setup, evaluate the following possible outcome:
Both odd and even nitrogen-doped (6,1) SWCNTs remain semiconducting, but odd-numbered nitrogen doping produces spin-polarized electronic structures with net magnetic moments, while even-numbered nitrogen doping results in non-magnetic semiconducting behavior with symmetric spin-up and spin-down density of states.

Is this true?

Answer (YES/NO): NO